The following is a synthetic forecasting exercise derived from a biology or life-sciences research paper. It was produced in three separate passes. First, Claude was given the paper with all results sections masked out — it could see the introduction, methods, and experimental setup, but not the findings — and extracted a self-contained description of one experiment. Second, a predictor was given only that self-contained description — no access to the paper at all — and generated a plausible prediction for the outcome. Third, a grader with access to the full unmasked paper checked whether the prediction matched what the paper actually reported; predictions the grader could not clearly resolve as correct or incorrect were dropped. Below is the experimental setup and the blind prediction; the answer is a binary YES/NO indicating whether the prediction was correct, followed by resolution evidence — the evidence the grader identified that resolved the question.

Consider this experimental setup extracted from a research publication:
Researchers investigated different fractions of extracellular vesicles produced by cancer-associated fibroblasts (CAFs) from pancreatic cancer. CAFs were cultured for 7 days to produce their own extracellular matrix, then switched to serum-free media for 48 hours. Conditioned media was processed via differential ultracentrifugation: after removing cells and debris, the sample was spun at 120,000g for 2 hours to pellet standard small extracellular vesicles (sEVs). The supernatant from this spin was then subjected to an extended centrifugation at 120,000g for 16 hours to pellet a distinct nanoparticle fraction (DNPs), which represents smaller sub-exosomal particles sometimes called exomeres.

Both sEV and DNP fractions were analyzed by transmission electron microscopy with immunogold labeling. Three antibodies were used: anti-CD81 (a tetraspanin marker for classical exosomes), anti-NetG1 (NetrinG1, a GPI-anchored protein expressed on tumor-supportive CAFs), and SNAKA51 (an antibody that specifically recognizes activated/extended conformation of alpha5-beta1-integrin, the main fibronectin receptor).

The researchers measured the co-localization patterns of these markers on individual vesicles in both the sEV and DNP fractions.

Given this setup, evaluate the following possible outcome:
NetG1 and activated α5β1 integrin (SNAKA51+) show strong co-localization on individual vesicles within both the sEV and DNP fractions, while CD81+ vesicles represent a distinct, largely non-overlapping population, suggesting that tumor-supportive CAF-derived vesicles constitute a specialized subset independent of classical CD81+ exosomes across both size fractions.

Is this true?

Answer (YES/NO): NO